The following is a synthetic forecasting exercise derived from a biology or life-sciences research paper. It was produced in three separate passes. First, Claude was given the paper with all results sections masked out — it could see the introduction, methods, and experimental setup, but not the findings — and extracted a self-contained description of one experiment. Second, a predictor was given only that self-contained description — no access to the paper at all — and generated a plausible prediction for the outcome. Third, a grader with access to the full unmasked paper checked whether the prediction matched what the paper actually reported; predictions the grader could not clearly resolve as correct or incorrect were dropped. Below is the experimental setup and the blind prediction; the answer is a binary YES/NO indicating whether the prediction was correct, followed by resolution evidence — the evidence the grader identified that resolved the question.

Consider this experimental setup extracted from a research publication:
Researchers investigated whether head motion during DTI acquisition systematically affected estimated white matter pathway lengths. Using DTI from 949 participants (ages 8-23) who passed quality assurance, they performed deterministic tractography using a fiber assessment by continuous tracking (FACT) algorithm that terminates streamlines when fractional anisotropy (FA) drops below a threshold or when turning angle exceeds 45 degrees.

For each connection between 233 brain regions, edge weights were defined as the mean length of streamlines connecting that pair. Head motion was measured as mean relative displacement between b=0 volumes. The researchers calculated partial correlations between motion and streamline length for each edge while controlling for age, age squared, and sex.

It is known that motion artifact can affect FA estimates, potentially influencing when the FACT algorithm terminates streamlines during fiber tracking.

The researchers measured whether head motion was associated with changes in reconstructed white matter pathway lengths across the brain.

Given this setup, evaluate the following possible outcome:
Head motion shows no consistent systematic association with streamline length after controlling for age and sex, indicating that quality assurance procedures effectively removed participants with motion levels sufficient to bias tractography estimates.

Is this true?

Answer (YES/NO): NO